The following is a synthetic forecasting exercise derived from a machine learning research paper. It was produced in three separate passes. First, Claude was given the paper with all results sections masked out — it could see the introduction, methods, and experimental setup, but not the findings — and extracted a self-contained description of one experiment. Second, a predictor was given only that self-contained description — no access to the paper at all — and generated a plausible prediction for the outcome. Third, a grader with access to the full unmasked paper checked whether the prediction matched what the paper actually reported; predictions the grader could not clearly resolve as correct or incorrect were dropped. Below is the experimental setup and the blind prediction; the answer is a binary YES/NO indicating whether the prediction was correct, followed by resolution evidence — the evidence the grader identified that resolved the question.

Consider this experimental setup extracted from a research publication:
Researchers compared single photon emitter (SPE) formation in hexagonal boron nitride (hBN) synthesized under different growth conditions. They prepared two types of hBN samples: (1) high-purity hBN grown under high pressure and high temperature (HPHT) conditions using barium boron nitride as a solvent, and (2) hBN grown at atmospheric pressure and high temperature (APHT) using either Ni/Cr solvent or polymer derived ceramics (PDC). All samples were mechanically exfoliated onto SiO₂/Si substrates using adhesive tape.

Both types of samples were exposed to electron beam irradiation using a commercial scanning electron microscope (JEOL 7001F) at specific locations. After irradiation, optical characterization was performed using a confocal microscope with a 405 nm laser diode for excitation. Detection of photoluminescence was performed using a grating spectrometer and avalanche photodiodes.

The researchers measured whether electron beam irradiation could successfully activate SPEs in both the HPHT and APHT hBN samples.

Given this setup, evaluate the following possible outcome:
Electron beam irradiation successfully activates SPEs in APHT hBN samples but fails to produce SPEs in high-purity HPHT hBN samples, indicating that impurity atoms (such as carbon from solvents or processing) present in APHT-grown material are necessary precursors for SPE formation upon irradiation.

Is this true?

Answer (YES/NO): NO